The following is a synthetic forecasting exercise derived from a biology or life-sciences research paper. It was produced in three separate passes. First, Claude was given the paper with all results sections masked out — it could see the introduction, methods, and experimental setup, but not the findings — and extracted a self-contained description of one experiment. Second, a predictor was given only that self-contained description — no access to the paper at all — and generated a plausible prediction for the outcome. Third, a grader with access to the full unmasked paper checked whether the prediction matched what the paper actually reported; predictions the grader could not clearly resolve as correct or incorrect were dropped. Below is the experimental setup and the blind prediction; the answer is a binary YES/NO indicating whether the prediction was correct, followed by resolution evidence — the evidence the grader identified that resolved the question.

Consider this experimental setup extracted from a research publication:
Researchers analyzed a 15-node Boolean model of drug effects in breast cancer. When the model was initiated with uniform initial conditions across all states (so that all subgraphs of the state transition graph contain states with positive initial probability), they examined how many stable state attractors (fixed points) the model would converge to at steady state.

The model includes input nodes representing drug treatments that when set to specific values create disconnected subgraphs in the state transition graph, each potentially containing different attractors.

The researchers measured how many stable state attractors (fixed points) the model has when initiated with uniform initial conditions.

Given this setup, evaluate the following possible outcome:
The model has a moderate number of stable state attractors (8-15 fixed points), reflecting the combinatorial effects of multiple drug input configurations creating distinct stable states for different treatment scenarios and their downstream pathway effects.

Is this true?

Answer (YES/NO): NO